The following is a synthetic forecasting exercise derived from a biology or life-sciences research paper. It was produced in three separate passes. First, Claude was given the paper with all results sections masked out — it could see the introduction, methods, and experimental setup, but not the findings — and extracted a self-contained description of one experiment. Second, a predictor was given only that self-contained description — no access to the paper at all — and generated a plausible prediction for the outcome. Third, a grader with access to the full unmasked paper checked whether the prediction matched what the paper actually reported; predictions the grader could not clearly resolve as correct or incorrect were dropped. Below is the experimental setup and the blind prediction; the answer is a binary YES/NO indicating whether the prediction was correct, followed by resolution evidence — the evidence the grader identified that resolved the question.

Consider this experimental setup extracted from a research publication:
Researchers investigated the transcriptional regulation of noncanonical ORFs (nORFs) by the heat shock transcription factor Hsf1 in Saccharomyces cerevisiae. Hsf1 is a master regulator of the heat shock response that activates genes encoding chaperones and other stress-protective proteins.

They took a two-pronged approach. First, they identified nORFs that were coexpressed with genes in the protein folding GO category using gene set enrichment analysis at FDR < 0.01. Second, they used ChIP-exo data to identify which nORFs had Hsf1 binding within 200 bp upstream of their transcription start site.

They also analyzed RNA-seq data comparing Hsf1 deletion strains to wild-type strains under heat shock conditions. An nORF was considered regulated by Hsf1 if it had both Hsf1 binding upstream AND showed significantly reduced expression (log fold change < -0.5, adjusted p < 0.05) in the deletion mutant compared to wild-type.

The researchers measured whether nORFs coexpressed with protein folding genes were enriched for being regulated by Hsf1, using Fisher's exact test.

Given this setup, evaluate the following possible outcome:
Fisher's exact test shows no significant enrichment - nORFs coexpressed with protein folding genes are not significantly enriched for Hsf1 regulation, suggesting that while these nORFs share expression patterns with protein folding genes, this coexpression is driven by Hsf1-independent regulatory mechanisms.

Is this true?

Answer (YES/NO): NO